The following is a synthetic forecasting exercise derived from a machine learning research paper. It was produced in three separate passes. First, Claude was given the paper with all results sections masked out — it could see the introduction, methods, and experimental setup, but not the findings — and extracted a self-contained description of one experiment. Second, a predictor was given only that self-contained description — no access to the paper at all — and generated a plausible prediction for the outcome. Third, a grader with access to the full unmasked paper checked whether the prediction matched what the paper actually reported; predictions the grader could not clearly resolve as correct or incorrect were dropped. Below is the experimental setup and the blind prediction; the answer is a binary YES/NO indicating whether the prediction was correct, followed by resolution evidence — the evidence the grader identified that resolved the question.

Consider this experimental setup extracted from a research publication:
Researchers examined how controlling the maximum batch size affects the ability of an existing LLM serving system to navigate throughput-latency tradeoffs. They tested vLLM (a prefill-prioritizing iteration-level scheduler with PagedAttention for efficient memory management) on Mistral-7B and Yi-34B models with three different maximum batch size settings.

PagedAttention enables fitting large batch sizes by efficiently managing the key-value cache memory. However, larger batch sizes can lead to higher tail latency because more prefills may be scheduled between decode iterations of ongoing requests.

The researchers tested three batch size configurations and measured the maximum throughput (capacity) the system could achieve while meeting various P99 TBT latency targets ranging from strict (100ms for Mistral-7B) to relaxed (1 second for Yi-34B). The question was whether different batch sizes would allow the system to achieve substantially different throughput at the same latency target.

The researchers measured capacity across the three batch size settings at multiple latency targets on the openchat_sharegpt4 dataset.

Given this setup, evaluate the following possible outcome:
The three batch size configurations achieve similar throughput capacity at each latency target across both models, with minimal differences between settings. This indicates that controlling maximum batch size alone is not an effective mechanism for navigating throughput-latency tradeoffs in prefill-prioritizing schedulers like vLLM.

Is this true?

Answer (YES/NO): YES